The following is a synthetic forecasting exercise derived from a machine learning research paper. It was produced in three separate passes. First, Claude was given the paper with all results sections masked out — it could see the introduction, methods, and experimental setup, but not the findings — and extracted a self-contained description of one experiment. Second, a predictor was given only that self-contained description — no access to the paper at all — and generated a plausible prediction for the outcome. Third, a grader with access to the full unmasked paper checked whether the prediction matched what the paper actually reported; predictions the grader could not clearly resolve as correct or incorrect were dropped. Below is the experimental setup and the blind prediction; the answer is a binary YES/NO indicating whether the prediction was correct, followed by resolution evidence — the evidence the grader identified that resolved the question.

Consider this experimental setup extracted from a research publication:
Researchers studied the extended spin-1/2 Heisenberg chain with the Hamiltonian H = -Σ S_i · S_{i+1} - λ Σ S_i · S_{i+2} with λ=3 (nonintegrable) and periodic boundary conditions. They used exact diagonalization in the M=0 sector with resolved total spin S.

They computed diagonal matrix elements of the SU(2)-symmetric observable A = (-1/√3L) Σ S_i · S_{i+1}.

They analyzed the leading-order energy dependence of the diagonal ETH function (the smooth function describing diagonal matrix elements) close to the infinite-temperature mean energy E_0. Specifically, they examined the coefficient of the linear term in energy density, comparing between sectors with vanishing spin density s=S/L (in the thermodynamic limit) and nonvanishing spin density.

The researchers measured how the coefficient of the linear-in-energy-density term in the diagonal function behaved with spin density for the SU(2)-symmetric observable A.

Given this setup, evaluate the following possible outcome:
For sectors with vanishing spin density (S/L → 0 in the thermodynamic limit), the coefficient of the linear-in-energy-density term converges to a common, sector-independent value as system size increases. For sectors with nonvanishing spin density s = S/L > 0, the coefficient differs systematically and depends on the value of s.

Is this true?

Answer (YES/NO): NO